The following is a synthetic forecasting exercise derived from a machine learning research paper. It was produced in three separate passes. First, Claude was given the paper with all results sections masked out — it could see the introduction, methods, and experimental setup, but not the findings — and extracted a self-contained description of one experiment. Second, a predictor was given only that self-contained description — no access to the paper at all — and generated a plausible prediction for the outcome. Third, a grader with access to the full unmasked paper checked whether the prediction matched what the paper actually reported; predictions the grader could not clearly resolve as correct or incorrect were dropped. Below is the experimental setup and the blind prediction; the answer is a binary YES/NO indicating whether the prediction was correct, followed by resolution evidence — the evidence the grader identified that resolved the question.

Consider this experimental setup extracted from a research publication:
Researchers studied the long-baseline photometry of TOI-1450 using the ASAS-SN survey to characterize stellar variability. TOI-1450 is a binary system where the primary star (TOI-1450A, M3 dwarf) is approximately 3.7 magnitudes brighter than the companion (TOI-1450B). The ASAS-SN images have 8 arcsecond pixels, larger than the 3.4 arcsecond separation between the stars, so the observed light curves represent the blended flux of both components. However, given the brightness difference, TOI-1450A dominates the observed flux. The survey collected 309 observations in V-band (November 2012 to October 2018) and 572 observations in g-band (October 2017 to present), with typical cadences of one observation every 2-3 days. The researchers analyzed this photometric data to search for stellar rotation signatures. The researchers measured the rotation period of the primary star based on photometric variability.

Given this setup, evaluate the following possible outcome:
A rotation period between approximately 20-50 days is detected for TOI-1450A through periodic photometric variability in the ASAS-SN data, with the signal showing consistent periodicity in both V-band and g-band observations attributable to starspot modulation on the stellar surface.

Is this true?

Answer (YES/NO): NO